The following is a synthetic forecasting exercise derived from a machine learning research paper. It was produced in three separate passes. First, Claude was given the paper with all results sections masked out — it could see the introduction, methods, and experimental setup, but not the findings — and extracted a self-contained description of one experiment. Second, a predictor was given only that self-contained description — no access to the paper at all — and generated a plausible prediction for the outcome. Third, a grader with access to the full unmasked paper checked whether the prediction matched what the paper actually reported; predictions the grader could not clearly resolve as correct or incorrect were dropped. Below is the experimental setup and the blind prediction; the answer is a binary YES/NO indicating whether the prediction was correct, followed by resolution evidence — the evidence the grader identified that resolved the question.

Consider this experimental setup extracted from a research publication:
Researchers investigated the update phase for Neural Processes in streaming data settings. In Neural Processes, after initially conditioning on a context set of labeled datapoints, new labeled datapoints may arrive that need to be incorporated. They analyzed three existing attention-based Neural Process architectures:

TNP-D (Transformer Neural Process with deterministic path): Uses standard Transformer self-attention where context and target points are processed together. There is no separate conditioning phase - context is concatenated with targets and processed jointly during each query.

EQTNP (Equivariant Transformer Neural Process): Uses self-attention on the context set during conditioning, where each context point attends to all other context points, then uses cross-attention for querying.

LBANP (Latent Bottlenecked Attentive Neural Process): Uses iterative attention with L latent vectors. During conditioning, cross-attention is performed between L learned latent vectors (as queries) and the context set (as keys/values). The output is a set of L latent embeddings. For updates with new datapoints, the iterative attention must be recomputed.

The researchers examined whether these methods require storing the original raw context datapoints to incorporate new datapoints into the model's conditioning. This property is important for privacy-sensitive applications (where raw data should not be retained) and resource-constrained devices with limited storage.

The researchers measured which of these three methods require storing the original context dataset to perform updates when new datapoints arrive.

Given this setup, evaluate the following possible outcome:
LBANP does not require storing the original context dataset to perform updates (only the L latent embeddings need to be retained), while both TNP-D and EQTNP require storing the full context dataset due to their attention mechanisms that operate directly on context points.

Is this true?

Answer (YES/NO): NO